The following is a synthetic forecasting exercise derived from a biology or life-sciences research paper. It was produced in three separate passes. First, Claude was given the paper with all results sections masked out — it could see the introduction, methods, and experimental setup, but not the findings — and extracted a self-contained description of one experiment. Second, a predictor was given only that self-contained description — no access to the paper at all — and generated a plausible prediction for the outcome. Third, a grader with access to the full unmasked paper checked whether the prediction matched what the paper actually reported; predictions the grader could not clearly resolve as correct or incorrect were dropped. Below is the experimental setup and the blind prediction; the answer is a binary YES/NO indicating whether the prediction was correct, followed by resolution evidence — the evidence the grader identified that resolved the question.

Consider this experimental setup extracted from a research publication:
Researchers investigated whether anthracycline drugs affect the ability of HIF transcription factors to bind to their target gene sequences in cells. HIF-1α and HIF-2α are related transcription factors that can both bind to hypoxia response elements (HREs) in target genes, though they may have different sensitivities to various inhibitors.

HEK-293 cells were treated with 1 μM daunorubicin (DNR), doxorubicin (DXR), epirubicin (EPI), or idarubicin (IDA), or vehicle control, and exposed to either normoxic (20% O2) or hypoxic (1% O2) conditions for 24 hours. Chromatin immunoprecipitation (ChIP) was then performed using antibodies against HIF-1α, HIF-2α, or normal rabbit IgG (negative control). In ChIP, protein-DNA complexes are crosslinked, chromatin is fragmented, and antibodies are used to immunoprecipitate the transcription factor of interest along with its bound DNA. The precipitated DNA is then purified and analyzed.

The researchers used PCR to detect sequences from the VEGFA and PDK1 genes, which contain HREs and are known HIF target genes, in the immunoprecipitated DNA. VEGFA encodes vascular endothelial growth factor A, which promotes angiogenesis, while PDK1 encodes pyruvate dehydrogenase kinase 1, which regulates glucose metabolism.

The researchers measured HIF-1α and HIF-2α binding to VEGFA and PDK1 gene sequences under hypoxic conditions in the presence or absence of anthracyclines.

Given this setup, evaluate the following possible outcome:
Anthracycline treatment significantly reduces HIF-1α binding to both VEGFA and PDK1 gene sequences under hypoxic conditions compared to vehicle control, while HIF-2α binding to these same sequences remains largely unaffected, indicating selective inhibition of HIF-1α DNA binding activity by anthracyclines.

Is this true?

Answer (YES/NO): NO